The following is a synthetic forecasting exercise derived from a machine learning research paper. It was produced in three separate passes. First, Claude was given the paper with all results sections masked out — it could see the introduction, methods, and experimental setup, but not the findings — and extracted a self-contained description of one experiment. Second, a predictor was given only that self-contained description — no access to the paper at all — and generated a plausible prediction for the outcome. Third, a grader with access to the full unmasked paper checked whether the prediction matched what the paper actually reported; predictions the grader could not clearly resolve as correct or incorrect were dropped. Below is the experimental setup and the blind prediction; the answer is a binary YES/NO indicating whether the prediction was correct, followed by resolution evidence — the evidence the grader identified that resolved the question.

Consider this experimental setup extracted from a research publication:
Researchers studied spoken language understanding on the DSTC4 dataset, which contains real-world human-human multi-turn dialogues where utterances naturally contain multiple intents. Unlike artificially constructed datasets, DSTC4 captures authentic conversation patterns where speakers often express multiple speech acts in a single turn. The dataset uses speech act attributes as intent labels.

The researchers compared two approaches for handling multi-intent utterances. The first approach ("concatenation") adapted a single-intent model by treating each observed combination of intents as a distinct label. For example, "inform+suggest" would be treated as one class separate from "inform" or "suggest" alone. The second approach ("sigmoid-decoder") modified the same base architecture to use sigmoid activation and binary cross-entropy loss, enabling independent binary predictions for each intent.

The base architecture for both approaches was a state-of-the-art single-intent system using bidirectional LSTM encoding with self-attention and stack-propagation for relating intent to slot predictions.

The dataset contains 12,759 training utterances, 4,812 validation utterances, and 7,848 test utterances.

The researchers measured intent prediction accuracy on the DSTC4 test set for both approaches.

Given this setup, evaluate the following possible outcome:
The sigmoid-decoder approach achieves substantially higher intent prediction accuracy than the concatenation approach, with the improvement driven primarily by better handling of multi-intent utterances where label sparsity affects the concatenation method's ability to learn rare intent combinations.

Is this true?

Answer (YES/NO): NO